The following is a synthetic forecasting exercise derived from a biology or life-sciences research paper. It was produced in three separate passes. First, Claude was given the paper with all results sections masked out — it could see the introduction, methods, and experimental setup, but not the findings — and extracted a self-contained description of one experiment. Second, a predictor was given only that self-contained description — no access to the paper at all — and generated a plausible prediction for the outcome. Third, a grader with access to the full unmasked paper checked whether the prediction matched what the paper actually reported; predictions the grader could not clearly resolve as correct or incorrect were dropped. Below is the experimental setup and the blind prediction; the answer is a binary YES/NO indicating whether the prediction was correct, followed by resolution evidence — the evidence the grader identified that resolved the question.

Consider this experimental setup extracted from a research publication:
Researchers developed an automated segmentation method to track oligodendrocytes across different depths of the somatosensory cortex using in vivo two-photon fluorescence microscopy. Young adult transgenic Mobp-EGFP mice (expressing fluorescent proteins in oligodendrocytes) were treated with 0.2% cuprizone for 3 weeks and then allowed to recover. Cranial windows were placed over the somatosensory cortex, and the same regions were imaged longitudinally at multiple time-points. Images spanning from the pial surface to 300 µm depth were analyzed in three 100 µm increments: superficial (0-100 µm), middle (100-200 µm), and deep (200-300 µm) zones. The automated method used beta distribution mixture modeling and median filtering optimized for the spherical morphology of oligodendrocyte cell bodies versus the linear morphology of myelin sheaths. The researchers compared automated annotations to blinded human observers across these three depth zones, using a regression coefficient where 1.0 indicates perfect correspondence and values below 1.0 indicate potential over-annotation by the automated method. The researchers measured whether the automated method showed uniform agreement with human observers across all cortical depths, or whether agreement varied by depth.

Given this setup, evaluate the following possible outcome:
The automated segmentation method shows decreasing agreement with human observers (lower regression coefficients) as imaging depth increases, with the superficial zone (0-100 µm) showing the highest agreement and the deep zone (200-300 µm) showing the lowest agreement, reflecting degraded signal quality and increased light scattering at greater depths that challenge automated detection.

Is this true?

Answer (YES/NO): NO